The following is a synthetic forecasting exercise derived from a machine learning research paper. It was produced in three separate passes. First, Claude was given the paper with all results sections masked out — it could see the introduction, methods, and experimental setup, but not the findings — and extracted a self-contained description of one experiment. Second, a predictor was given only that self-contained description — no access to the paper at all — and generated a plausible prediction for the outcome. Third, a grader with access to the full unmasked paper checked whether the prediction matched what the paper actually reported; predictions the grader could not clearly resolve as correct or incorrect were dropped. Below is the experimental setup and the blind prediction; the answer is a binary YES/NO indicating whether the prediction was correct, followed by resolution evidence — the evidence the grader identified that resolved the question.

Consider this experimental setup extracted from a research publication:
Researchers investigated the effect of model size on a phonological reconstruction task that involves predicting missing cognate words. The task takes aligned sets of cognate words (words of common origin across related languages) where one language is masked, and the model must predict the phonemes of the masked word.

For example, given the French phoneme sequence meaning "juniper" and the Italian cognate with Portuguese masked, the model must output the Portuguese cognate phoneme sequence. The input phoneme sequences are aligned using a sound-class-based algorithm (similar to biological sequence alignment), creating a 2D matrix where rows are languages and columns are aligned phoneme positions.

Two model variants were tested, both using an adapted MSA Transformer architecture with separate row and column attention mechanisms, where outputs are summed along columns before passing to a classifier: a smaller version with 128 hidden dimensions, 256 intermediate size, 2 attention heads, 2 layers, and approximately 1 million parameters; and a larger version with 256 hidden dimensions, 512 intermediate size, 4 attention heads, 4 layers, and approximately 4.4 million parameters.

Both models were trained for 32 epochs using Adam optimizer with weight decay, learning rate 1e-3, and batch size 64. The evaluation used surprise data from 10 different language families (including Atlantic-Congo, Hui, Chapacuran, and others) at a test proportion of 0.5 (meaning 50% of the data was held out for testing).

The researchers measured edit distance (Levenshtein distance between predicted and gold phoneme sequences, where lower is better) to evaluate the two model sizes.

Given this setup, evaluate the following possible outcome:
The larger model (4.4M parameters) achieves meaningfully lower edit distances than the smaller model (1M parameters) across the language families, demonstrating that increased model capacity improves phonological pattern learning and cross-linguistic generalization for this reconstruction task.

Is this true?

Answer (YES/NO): YES